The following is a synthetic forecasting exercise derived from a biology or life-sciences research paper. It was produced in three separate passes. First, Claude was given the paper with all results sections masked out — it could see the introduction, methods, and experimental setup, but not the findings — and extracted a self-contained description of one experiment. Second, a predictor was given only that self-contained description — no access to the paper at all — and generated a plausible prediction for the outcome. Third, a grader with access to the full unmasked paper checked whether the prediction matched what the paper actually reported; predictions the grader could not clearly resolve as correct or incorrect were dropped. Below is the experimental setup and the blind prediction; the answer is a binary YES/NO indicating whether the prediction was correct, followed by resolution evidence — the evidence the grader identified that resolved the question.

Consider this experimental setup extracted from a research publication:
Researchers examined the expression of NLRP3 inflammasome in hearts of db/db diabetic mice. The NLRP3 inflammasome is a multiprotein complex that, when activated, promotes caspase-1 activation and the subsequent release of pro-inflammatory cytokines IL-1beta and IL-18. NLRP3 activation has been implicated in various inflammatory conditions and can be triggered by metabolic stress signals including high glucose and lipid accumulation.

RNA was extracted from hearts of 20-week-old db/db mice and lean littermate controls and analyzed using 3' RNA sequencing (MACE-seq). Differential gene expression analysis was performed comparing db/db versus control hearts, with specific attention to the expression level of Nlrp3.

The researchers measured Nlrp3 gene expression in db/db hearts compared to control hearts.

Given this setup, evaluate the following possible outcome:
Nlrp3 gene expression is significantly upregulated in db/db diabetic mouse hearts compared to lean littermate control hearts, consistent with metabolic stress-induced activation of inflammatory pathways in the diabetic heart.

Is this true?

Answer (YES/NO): YES